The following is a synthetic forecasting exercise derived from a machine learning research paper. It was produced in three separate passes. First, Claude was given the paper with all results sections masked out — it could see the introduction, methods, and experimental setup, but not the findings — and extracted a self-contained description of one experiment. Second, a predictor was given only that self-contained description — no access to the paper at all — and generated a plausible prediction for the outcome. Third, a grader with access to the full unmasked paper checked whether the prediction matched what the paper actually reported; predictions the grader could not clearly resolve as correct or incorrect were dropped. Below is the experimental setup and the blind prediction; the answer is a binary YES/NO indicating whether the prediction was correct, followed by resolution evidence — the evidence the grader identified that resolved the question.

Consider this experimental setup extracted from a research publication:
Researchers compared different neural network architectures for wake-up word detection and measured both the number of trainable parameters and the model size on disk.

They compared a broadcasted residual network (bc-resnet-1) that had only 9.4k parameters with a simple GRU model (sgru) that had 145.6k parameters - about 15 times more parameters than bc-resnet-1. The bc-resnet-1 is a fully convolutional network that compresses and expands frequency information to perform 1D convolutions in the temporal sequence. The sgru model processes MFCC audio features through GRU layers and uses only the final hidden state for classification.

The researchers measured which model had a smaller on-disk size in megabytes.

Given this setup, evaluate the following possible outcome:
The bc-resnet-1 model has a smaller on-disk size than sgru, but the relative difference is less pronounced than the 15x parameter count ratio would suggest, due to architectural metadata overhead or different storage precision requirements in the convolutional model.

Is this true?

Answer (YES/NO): NO